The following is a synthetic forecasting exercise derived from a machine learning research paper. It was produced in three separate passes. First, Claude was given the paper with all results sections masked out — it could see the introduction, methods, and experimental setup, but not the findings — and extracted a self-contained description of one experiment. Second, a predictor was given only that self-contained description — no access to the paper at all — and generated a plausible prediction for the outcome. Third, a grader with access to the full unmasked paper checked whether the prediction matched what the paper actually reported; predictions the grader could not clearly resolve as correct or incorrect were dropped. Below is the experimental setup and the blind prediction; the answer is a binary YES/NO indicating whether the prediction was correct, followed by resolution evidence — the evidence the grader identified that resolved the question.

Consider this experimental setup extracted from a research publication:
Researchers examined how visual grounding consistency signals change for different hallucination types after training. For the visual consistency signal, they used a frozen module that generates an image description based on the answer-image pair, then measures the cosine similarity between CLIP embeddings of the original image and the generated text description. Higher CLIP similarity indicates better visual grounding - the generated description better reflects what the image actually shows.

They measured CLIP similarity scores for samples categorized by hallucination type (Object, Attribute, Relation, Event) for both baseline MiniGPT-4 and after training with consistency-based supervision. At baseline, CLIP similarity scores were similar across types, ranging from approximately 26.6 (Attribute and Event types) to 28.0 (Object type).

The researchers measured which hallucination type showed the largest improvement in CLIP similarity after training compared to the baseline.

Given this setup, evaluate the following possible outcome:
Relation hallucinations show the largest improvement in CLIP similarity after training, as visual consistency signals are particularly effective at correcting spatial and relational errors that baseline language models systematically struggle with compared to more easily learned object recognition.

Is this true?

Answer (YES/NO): NO